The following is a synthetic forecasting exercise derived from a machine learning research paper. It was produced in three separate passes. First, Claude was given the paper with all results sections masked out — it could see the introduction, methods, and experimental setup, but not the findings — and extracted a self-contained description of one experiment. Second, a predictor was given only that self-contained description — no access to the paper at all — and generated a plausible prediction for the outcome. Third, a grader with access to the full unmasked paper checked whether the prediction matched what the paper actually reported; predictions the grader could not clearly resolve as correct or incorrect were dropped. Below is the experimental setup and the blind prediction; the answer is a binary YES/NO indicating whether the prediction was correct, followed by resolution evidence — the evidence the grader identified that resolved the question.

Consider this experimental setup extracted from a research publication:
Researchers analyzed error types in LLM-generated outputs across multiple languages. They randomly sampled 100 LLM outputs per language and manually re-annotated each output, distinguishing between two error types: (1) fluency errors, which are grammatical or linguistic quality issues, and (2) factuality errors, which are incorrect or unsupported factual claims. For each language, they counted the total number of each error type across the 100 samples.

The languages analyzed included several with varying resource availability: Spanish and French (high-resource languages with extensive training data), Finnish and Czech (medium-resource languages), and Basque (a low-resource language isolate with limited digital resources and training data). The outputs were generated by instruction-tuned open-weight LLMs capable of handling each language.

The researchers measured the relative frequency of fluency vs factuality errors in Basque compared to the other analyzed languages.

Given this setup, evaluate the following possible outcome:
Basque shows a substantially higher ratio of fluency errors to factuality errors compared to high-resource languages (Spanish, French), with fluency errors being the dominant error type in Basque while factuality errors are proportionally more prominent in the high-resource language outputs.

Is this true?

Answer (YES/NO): YES